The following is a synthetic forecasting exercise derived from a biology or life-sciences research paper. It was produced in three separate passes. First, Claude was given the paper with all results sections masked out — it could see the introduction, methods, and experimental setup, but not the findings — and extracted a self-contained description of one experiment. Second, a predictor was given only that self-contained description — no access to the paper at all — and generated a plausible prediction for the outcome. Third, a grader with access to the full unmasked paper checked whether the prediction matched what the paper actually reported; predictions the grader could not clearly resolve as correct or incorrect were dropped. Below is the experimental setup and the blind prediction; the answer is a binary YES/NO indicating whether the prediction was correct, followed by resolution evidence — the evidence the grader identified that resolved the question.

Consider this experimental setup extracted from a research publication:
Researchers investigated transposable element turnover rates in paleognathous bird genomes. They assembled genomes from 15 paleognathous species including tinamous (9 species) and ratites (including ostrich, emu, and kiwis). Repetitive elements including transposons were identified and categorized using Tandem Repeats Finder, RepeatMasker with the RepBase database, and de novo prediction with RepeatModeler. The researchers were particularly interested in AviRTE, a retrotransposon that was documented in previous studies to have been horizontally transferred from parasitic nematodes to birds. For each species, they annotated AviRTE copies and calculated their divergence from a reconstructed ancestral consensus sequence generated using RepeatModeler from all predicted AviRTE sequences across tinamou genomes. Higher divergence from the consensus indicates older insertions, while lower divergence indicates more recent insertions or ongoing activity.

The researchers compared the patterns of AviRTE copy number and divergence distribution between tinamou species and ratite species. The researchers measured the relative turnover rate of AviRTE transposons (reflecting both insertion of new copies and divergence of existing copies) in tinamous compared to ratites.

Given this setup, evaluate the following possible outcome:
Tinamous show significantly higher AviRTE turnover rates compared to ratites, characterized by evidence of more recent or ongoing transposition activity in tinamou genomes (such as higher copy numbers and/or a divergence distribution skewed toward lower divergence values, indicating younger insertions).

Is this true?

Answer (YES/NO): NO